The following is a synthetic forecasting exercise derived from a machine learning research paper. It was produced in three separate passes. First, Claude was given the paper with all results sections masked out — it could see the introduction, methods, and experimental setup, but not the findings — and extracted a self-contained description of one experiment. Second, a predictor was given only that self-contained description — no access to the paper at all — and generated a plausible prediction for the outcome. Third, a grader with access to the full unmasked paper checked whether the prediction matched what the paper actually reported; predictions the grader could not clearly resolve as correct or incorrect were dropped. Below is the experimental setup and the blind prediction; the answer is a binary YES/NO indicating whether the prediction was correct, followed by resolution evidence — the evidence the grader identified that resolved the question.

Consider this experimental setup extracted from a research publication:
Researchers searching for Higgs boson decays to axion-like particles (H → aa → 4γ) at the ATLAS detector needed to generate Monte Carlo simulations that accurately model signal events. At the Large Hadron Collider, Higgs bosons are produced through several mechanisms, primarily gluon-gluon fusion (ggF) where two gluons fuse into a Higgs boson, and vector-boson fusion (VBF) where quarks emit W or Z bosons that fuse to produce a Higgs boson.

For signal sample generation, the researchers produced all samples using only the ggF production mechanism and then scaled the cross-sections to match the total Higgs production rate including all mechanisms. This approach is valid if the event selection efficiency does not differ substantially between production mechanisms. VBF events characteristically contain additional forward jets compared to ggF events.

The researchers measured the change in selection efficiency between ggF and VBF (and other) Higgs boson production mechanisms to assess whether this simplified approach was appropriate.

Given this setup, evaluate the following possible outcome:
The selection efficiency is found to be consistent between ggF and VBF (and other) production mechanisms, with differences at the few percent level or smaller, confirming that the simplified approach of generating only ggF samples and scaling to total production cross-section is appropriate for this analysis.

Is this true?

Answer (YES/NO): YES